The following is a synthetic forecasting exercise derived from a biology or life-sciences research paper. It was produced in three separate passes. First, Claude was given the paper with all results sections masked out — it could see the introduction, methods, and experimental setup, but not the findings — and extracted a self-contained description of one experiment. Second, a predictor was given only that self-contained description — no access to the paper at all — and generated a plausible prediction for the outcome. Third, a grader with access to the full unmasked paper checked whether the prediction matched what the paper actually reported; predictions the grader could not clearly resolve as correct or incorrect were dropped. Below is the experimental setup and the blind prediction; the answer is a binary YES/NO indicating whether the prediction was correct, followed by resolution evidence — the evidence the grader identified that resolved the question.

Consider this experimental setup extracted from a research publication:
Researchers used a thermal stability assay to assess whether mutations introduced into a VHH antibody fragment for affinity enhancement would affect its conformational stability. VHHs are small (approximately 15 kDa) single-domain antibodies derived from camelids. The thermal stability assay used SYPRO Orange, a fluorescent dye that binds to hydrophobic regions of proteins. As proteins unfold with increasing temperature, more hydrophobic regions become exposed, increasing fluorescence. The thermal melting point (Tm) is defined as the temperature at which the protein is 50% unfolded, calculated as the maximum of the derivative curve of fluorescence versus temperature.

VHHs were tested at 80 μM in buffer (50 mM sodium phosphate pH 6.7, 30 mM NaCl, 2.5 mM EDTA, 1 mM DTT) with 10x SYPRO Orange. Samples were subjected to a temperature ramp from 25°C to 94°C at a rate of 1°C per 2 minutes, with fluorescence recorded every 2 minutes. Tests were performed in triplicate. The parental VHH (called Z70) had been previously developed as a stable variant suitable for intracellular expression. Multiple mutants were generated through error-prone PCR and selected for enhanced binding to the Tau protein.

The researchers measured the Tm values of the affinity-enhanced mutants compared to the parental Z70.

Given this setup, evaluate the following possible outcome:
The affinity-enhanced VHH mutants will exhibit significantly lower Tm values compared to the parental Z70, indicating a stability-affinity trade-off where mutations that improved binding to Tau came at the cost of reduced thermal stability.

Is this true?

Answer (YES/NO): NO